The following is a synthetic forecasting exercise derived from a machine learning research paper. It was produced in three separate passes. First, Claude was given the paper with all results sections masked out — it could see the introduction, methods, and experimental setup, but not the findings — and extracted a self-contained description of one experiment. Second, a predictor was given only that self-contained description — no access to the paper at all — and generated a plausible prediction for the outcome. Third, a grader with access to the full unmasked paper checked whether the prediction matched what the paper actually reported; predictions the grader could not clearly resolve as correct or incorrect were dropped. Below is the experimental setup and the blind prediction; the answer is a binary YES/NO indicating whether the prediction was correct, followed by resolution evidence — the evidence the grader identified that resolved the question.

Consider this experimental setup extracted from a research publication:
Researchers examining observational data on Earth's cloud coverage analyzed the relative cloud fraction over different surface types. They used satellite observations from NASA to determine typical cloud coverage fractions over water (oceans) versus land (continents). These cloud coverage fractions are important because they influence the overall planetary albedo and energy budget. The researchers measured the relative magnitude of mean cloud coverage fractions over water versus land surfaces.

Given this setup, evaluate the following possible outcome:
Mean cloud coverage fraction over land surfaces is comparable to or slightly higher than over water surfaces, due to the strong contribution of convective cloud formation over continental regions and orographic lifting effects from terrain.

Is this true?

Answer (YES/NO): NO